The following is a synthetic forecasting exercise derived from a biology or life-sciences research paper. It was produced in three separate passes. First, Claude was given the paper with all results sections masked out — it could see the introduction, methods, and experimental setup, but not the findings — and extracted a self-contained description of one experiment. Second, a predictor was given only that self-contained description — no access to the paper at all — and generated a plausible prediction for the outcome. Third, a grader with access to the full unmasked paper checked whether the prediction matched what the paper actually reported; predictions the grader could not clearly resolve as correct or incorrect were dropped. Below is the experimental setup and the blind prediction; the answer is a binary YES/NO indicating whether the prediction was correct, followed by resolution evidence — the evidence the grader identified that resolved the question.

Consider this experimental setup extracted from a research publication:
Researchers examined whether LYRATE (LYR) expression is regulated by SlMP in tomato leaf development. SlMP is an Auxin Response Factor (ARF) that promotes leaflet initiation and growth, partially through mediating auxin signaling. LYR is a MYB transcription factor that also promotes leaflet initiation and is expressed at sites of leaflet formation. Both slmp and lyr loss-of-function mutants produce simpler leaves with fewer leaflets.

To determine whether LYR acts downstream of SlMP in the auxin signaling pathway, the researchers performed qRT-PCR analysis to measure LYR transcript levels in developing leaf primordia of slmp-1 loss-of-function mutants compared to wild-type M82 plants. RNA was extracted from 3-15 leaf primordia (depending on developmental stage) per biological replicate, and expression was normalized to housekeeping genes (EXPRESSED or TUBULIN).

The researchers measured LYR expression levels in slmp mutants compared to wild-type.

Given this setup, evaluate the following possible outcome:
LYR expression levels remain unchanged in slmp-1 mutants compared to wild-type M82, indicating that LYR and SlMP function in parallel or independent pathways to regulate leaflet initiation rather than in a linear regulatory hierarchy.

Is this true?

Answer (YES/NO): YES